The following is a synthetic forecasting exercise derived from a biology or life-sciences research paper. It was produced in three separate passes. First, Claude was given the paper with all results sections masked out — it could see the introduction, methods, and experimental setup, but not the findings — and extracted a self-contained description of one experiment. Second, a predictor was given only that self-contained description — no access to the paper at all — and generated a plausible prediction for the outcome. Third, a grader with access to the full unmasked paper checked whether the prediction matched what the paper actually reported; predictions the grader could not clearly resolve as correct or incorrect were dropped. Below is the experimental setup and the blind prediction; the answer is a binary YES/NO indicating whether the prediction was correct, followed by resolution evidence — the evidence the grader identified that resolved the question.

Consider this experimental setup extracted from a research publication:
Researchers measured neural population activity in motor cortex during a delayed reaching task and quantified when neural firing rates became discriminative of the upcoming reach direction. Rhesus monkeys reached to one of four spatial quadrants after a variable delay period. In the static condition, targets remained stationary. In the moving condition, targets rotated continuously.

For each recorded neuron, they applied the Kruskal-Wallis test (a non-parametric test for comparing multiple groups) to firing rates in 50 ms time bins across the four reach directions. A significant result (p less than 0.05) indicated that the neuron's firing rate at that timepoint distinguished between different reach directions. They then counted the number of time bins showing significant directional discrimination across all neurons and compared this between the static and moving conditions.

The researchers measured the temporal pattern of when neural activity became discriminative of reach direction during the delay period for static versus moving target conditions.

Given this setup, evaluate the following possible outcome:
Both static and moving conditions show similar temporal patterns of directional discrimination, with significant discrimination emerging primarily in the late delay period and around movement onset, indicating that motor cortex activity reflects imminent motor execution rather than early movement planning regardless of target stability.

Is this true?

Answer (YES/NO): NO